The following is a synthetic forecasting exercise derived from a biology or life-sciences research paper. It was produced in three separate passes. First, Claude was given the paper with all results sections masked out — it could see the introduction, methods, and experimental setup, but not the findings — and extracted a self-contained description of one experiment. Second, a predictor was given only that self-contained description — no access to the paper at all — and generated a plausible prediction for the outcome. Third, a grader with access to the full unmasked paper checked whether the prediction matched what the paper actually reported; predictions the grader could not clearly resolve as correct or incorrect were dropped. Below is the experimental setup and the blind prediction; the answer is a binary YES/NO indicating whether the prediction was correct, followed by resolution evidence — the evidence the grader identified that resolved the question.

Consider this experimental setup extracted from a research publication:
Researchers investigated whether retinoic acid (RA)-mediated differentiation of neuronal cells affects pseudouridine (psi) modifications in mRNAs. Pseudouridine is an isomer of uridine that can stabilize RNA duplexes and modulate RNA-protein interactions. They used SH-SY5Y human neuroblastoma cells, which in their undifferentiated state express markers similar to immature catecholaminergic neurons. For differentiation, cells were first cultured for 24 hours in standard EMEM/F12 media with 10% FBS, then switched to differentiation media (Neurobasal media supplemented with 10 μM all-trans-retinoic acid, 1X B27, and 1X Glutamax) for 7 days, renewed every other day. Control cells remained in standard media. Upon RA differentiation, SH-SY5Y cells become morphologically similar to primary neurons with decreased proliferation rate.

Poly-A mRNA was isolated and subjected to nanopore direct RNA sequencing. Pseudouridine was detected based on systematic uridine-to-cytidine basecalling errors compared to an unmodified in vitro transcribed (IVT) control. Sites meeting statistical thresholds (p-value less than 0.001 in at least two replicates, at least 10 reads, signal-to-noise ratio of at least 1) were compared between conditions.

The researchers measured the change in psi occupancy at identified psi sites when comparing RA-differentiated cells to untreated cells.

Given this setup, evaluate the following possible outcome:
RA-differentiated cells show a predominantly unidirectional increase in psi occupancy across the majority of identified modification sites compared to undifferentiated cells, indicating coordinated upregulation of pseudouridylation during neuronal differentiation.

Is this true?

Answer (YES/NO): NO